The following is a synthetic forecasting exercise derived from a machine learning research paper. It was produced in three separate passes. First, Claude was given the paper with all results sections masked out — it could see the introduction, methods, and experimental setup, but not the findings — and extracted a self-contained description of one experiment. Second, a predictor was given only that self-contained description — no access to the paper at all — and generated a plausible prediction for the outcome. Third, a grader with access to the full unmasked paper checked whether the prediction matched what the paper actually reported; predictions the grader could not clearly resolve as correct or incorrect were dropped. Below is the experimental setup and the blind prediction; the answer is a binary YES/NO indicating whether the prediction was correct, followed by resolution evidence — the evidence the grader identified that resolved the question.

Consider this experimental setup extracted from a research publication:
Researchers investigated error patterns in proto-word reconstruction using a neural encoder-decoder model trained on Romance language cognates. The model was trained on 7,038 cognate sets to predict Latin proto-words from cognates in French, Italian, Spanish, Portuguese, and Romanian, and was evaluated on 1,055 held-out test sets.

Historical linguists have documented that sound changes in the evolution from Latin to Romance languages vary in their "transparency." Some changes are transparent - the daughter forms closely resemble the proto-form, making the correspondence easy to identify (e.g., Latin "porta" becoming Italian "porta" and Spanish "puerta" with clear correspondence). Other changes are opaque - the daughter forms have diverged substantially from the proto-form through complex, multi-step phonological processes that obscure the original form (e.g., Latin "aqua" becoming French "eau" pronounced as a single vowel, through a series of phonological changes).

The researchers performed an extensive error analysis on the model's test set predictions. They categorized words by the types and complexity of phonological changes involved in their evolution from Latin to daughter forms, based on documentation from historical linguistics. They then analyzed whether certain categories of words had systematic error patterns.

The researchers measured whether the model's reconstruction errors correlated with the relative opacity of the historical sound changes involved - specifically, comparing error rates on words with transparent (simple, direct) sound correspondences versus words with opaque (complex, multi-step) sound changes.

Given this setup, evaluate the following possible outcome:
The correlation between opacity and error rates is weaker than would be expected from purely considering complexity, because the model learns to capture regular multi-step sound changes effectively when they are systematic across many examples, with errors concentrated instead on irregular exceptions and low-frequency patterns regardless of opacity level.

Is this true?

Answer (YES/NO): NO